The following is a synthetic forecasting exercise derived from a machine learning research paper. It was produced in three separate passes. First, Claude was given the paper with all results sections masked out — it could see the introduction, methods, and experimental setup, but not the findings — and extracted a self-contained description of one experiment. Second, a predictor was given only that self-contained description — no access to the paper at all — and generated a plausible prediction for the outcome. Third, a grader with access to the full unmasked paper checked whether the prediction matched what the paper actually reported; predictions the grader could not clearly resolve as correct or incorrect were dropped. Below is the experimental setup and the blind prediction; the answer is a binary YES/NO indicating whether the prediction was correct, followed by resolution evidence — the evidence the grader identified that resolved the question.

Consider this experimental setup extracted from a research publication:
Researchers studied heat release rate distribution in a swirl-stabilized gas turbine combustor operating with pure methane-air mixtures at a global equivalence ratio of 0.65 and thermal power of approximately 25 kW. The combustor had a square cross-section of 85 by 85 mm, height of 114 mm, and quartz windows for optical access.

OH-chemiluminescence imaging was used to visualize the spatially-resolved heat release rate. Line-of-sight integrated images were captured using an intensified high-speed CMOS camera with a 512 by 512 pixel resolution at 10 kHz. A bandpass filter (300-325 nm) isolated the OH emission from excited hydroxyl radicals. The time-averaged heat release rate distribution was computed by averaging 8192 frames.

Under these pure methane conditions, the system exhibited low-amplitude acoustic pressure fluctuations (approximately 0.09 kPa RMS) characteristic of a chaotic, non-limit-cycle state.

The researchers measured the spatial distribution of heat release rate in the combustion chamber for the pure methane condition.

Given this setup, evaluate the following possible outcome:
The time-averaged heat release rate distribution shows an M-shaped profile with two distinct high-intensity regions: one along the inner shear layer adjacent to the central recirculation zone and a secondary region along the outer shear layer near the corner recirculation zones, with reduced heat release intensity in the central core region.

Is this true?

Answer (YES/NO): NO